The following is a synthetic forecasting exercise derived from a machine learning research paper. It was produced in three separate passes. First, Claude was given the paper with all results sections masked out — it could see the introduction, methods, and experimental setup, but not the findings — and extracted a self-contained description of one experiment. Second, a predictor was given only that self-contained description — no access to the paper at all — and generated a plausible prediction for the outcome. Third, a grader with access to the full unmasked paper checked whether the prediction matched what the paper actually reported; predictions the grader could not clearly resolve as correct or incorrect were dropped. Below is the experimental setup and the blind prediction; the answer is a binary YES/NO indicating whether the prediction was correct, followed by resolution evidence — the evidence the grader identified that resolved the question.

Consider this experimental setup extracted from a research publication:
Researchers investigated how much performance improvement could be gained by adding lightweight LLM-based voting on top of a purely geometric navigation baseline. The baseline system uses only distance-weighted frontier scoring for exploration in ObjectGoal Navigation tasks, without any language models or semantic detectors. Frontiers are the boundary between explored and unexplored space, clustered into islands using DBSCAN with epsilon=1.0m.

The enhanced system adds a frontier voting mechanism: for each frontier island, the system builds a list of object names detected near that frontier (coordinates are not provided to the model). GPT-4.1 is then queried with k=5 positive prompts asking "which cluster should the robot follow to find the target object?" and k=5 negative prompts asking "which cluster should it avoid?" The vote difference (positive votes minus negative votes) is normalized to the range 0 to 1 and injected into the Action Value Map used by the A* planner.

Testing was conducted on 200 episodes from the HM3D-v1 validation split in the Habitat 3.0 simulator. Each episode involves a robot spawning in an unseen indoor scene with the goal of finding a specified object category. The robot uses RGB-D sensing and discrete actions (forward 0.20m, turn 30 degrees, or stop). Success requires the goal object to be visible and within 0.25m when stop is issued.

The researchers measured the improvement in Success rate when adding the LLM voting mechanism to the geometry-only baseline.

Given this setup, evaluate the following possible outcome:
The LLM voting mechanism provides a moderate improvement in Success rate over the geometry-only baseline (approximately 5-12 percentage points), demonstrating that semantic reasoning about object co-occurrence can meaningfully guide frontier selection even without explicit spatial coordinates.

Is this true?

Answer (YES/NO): NO